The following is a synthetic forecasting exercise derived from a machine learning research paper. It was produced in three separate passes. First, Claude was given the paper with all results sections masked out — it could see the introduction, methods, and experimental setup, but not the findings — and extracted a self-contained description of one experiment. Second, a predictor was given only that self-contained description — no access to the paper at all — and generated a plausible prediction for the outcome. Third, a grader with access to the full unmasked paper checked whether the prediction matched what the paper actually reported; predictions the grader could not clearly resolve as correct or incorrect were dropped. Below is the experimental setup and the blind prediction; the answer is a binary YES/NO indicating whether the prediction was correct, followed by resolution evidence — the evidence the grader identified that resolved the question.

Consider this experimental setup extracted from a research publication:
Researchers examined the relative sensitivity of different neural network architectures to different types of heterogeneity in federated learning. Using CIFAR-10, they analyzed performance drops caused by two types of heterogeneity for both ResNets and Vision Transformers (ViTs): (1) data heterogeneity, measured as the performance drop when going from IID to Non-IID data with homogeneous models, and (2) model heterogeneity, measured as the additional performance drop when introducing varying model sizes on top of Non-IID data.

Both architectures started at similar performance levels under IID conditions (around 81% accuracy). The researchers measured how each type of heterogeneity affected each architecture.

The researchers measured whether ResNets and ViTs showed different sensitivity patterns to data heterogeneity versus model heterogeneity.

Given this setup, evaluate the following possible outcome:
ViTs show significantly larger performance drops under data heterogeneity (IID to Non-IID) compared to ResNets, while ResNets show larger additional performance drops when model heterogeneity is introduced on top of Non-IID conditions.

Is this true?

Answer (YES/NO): YES